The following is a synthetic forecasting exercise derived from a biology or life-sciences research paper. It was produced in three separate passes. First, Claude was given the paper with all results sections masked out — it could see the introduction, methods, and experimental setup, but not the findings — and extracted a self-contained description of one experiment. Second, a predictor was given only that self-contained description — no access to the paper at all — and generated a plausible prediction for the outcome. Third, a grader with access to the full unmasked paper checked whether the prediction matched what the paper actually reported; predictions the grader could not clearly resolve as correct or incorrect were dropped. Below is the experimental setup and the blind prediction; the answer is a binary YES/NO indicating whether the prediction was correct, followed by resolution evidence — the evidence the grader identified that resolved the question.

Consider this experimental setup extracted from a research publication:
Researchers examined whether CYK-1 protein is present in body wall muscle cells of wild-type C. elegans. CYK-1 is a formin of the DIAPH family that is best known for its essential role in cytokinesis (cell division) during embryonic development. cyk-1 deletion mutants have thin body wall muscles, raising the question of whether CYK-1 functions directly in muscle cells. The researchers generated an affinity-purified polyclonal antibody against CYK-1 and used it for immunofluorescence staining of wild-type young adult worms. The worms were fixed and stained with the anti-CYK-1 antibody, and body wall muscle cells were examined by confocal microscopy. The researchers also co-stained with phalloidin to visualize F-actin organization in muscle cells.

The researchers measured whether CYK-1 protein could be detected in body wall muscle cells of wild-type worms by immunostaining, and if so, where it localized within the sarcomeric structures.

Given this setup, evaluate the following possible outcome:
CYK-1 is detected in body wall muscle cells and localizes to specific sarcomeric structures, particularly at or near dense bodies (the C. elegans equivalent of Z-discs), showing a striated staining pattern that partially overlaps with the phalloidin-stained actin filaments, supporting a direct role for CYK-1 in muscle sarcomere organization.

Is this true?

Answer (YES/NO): NO